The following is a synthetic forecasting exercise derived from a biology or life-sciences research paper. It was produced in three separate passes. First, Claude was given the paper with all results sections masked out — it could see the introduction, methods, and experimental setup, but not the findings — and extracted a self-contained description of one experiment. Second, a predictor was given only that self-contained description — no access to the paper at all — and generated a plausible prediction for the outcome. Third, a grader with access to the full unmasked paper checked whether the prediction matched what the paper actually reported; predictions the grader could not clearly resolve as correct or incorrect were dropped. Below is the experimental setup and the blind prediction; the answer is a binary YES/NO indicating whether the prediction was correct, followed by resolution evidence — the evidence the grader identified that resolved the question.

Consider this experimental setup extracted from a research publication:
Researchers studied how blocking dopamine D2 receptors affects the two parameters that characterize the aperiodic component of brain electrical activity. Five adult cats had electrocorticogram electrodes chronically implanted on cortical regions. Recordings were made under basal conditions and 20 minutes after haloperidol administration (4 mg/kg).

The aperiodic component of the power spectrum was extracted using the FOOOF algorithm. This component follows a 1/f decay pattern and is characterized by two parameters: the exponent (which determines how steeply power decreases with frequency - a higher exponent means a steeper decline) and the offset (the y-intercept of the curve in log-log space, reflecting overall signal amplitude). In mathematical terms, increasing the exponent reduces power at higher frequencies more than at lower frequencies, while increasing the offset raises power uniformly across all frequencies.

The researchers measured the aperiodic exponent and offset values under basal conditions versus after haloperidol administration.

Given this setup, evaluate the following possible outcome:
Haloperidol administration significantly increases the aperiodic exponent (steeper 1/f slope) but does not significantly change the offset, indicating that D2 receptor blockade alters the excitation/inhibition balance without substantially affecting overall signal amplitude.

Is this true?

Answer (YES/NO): NO